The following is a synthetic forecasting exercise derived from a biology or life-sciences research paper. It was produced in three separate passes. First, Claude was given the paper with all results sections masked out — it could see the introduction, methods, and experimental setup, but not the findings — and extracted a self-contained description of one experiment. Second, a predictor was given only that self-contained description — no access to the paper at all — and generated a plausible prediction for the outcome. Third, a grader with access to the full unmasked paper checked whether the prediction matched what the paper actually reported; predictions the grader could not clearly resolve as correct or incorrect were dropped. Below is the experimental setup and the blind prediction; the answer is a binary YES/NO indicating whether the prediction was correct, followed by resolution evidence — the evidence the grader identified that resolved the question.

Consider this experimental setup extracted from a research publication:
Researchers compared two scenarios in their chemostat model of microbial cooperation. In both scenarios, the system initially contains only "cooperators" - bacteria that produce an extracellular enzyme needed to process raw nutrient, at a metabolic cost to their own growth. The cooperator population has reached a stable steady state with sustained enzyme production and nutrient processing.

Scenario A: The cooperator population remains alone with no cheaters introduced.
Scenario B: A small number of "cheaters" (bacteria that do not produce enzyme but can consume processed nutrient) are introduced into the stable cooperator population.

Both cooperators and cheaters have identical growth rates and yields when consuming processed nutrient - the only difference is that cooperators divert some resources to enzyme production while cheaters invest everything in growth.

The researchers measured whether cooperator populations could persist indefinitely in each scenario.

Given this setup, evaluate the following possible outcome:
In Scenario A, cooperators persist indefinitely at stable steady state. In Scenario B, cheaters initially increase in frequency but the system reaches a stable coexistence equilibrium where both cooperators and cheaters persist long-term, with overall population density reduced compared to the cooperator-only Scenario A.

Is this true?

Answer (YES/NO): NO